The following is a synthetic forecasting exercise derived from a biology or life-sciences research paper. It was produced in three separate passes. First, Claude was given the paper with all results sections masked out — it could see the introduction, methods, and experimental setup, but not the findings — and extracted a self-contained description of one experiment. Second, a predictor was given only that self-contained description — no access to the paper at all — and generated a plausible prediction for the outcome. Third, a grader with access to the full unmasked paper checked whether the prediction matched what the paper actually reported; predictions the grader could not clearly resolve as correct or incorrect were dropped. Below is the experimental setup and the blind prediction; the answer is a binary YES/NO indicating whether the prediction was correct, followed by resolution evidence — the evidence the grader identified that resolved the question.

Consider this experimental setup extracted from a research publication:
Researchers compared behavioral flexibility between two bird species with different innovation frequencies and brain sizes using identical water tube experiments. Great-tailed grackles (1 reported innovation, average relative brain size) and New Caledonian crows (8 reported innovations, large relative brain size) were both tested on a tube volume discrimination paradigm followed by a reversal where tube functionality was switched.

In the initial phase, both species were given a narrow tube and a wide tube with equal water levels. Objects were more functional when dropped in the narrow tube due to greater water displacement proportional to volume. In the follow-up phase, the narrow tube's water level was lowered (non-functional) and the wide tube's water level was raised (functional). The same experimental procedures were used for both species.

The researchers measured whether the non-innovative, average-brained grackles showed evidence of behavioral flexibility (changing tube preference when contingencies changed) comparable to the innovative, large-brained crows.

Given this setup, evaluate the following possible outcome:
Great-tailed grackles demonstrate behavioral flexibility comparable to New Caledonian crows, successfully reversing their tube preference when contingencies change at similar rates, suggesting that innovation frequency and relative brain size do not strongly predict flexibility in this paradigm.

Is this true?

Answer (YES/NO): NO